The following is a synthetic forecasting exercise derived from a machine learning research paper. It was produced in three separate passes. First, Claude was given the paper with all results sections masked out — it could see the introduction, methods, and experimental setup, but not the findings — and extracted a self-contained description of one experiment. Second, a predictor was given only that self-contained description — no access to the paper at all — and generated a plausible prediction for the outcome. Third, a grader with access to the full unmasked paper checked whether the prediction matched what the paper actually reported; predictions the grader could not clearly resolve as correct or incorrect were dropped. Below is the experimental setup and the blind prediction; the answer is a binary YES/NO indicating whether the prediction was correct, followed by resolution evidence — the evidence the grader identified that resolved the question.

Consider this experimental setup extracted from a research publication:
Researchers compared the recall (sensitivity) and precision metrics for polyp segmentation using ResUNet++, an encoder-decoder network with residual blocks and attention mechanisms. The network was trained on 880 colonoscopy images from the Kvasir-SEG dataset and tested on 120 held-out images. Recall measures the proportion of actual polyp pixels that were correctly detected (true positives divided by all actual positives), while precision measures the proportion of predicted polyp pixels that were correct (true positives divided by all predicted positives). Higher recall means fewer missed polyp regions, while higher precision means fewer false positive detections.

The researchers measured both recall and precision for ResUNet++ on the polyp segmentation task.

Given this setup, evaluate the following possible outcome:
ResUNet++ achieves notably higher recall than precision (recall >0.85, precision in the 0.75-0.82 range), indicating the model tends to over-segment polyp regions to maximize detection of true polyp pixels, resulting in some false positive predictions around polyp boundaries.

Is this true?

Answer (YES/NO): NO